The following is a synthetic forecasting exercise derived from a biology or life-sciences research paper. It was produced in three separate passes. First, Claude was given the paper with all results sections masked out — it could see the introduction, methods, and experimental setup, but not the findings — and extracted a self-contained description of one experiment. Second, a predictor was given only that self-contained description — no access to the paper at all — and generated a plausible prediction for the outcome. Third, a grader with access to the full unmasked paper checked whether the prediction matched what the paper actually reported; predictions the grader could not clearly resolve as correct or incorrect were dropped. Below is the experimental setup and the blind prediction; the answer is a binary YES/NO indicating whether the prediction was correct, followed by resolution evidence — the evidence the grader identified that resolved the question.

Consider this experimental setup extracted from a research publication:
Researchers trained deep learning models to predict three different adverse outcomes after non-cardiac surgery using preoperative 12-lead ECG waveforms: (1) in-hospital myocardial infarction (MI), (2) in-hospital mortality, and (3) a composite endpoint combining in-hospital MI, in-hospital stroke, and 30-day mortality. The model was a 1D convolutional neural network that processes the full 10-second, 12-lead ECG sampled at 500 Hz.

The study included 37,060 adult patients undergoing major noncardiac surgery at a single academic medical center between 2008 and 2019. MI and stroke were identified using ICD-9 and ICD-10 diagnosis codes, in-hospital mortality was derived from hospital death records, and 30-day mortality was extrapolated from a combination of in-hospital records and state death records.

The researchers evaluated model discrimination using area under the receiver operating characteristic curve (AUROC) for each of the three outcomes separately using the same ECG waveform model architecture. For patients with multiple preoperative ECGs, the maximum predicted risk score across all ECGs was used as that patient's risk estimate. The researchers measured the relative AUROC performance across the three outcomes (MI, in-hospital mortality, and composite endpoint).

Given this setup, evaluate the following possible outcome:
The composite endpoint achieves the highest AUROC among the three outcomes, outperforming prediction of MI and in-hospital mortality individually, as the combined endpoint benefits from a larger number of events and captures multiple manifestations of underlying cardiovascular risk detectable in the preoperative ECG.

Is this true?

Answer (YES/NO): NO